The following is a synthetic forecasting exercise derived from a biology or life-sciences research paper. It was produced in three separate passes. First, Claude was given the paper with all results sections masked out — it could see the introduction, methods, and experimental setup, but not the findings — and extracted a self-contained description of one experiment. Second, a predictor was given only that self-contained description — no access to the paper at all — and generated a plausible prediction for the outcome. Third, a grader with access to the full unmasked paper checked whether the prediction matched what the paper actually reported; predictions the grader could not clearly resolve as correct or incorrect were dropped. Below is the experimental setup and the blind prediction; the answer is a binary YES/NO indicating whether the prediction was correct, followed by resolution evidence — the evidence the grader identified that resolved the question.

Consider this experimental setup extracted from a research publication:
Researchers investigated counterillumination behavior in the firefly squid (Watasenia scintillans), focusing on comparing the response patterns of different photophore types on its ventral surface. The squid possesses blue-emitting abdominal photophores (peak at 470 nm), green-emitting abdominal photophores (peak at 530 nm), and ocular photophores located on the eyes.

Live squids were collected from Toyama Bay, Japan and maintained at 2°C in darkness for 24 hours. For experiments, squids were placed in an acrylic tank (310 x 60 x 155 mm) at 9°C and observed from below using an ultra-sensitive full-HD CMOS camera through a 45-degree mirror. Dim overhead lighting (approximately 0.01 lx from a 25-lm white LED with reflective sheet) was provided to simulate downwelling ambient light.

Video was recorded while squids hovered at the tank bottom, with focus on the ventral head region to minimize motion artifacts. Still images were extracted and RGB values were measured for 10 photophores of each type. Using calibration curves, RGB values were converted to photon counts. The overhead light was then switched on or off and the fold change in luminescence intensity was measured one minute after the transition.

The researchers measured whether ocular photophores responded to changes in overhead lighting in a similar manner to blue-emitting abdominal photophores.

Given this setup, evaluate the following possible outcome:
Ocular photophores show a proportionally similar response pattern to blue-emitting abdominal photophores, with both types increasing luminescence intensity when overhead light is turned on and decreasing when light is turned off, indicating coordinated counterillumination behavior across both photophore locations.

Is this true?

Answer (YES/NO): YES